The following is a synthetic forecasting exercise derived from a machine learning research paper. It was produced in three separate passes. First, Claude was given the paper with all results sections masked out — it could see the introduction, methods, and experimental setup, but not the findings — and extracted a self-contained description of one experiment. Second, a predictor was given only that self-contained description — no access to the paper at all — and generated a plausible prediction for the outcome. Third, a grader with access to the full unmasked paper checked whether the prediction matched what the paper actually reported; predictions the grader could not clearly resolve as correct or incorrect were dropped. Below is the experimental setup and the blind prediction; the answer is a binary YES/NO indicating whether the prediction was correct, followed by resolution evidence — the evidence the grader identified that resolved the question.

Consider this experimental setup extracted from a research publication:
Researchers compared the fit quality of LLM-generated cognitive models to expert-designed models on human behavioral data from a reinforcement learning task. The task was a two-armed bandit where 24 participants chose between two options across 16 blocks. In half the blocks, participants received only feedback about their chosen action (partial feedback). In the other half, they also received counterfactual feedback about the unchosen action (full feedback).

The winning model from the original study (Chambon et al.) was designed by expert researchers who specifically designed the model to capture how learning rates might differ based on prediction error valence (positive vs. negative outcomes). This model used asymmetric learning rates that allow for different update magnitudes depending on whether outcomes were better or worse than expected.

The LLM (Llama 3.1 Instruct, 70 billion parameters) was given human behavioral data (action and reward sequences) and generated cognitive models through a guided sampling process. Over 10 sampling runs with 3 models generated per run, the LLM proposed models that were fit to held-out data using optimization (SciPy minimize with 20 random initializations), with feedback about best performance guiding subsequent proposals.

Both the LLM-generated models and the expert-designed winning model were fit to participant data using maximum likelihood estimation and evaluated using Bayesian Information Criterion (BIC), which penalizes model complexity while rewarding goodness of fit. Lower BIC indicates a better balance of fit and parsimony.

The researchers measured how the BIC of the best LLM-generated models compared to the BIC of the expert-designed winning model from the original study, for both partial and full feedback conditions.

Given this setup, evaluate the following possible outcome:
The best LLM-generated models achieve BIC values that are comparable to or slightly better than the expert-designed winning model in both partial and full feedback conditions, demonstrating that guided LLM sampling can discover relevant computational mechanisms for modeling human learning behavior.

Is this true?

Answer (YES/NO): YES